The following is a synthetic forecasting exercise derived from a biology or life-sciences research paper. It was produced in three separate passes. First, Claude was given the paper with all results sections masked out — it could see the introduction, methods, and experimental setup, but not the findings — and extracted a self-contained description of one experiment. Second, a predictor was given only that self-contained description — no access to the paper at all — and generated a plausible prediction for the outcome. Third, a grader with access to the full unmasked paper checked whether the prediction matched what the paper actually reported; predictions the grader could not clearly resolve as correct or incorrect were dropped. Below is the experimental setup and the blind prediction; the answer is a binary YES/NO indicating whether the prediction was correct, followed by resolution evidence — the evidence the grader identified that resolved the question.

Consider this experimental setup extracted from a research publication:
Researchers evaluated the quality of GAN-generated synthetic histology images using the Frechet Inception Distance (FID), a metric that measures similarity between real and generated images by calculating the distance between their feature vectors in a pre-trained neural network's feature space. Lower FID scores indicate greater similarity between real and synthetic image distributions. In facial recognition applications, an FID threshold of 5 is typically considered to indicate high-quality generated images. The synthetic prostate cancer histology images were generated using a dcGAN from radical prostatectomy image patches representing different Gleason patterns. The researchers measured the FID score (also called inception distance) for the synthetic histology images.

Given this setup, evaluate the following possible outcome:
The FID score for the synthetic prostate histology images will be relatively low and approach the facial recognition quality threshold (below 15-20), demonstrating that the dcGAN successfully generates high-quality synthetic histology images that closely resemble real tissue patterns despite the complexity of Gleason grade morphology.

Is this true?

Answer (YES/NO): YES